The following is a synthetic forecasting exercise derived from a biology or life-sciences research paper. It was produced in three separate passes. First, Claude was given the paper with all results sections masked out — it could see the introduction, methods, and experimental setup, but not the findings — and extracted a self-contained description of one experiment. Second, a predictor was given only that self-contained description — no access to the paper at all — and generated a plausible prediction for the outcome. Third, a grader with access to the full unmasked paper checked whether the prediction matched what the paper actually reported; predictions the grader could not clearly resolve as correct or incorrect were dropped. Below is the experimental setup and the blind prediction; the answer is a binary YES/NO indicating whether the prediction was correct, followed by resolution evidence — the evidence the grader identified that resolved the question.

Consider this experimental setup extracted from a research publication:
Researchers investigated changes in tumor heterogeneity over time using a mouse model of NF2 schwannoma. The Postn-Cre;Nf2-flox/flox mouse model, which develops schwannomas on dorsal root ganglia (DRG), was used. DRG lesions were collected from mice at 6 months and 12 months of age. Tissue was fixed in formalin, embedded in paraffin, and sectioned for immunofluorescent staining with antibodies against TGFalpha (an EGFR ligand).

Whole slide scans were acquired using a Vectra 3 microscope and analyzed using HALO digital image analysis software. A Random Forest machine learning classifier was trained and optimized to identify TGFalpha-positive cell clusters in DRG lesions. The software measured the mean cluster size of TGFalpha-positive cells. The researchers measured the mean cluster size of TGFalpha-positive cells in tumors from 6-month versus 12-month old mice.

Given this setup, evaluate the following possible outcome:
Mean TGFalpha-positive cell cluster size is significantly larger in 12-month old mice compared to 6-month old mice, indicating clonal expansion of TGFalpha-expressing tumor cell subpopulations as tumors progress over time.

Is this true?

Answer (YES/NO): YES